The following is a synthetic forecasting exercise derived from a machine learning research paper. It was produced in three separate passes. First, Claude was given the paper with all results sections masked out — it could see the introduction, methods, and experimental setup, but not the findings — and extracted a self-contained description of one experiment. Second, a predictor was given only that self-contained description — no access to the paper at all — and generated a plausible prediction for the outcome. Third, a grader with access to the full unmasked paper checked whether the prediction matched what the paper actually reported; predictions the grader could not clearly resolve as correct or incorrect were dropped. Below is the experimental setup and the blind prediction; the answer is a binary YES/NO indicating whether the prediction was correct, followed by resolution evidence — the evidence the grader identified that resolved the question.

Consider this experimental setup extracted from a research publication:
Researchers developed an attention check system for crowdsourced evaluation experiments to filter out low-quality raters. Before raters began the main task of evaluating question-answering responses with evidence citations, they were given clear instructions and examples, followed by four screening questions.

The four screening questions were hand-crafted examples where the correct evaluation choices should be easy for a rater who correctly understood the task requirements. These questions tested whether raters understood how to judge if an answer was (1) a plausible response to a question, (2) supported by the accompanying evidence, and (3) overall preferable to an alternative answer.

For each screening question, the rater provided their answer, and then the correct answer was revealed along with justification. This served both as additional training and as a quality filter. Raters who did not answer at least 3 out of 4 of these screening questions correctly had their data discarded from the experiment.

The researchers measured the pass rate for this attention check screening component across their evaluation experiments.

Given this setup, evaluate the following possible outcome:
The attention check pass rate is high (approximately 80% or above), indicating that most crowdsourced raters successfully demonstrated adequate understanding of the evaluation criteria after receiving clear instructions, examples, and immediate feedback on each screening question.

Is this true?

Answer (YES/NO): YES